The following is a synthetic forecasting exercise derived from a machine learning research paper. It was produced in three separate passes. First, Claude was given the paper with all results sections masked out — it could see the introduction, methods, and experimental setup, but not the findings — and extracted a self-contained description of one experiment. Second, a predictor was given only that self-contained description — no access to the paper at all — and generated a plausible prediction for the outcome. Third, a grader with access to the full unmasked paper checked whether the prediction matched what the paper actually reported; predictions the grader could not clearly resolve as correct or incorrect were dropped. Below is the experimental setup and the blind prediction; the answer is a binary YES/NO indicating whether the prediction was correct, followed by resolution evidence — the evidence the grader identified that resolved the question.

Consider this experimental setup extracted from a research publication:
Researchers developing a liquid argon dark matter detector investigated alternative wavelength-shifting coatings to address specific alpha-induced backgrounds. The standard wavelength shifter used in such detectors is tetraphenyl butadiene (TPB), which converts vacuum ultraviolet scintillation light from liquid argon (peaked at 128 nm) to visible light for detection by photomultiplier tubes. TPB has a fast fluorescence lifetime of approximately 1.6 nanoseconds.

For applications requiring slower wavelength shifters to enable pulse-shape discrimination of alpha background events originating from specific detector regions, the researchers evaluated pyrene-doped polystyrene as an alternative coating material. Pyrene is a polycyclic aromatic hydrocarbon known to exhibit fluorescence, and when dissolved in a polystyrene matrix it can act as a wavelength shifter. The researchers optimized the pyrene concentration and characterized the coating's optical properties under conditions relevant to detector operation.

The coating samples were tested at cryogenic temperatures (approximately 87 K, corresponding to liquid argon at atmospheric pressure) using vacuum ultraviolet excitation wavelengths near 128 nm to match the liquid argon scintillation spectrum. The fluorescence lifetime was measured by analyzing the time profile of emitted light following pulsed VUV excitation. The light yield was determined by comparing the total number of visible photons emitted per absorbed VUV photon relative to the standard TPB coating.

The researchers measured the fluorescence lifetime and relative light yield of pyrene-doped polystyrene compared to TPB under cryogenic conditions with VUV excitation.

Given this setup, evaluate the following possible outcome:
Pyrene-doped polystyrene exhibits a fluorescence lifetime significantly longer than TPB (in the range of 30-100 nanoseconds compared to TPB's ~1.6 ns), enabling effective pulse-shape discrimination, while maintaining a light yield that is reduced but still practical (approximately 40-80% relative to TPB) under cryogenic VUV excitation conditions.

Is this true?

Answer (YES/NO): NO